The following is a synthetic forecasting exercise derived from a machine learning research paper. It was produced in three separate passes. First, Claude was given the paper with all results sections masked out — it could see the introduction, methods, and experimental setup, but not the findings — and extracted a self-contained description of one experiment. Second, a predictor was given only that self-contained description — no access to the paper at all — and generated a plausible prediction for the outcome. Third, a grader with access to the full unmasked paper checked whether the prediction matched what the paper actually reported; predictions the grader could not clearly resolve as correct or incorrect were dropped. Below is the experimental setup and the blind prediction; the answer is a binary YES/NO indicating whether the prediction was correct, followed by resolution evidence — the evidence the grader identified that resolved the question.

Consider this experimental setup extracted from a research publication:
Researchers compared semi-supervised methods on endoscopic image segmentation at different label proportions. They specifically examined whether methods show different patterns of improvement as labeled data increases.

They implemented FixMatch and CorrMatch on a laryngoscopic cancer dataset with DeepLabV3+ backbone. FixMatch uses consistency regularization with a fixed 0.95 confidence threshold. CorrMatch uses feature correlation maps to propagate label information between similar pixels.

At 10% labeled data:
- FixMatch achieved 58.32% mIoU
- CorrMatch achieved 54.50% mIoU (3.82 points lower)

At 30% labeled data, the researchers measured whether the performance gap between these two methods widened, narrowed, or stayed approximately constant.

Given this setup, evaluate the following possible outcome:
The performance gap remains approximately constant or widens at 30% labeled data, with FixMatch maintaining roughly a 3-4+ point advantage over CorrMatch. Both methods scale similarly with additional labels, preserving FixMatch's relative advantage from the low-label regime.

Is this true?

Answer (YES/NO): YES